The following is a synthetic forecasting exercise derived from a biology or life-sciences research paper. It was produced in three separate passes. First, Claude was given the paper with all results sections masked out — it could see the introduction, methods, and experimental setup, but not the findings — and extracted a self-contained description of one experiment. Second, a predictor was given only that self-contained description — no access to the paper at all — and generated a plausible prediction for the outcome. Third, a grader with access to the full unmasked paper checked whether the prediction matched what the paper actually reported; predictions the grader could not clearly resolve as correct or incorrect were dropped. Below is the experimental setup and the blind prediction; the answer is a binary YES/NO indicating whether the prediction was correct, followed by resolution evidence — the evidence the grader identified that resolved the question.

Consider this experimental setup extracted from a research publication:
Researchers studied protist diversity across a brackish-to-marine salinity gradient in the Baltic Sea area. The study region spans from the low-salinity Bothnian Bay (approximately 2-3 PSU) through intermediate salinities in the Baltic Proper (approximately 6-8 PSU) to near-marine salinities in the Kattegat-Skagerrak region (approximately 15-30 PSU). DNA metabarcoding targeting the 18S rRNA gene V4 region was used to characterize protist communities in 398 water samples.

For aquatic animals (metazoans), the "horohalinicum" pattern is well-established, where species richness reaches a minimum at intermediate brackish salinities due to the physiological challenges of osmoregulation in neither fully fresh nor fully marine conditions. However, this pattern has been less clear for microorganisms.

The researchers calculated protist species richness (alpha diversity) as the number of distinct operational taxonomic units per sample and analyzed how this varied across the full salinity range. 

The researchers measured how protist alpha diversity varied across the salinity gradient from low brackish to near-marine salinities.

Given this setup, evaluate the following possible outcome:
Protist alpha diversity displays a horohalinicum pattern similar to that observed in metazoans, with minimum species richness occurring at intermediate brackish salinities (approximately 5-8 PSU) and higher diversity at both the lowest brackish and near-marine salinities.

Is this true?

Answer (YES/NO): NO